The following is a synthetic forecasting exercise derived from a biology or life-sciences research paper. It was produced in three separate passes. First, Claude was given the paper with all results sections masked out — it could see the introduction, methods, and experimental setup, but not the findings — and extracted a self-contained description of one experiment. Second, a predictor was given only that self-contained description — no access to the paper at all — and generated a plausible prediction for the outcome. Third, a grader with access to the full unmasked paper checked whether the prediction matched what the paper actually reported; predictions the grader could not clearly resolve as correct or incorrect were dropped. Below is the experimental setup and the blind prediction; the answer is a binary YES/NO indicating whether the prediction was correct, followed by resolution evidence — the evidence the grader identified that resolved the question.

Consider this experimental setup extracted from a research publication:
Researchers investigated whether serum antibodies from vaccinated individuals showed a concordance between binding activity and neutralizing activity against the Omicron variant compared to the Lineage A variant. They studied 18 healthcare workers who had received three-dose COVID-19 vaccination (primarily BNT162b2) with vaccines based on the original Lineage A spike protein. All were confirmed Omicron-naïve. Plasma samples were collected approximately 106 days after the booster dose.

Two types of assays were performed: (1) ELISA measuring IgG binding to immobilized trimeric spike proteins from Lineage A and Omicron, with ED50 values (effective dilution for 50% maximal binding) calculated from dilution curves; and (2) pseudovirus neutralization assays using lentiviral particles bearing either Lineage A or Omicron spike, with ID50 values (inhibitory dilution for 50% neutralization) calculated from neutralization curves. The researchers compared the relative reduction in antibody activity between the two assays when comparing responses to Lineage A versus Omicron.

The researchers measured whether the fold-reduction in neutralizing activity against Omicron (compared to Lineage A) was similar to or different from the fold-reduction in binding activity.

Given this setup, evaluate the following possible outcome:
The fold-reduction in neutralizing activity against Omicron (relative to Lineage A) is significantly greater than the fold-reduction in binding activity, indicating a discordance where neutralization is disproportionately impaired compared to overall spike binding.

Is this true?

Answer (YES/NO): YES